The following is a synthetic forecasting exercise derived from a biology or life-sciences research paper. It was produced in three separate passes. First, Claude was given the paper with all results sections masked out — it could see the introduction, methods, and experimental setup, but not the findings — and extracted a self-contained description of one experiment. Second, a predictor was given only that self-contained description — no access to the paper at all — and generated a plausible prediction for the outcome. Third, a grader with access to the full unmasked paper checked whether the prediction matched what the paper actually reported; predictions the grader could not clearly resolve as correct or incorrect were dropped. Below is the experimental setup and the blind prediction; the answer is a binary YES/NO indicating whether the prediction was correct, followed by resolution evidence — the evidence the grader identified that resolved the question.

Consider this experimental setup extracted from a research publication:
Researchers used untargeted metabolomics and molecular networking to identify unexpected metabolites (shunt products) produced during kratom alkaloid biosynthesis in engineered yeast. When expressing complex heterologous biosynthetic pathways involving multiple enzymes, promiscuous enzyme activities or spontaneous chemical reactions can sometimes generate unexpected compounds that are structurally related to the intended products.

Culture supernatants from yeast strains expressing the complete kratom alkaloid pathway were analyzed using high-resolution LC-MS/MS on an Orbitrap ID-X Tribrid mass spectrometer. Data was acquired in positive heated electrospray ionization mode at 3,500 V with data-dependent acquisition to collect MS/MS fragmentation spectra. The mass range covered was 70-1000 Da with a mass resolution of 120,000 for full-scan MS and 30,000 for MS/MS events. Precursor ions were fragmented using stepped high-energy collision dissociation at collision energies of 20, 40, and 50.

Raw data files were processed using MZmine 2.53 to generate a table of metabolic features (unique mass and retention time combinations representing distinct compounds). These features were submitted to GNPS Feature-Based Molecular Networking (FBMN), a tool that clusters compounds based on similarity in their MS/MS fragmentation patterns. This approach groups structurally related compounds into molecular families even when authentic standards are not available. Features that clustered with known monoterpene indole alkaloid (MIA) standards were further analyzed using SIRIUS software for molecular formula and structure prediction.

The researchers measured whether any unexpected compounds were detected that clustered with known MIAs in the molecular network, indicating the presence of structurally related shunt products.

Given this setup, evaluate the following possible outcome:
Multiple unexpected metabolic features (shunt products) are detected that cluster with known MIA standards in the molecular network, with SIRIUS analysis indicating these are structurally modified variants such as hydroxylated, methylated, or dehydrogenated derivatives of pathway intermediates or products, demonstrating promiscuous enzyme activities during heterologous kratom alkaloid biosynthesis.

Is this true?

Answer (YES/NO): YES